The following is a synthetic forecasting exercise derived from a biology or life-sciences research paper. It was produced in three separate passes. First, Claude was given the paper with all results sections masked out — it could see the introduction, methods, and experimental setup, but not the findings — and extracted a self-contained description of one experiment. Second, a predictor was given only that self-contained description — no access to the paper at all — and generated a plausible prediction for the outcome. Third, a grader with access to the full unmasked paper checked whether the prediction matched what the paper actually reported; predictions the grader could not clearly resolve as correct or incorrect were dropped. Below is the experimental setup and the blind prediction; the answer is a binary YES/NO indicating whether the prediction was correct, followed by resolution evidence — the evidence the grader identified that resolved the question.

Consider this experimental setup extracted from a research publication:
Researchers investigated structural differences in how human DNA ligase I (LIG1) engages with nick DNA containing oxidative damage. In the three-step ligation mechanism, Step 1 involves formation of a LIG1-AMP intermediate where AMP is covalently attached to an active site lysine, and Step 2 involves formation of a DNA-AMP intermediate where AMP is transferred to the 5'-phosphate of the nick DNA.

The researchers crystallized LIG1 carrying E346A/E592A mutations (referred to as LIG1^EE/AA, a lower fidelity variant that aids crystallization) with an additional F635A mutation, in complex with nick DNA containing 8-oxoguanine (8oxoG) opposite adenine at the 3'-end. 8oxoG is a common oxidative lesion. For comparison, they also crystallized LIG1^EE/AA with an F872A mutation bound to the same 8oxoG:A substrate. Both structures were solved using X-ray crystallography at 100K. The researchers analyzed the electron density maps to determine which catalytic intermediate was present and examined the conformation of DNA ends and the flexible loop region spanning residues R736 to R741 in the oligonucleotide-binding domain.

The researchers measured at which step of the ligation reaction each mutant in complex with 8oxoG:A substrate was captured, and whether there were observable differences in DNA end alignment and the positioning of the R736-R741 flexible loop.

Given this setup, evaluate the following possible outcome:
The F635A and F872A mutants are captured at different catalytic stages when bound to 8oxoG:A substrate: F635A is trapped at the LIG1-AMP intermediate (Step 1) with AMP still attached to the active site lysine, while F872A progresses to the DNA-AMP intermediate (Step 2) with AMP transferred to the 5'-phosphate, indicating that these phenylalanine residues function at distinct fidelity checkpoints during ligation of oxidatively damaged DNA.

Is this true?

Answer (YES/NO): NO